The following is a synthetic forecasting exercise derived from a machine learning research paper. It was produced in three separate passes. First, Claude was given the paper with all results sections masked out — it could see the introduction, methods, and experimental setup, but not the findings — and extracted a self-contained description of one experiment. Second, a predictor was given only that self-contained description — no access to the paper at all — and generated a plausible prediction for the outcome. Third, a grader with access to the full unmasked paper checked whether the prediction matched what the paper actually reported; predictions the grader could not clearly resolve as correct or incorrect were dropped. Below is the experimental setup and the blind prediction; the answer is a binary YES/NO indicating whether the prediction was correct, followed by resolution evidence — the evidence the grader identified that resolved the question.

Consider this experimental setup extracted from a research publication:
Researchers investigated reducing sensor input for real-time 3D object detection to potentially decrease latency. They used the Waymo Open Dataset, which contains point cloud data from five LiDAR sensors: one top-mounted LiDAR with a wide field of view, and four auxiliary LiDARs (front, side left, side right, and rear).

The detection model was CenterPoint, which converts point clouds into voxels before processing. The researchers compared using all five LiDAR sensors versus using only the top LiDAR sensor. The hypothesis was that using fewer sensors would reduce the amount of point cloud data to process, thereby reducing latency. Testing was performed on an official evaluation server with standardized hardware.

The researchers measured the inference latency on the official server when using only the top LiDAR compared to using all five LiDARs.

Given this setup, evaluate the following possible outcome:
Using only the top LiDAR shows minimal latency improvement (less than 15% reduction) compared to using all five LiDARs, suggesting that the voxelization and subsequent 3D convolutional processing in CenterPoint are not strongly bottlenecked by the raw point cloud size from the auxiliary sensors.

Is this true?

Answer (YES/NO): NO